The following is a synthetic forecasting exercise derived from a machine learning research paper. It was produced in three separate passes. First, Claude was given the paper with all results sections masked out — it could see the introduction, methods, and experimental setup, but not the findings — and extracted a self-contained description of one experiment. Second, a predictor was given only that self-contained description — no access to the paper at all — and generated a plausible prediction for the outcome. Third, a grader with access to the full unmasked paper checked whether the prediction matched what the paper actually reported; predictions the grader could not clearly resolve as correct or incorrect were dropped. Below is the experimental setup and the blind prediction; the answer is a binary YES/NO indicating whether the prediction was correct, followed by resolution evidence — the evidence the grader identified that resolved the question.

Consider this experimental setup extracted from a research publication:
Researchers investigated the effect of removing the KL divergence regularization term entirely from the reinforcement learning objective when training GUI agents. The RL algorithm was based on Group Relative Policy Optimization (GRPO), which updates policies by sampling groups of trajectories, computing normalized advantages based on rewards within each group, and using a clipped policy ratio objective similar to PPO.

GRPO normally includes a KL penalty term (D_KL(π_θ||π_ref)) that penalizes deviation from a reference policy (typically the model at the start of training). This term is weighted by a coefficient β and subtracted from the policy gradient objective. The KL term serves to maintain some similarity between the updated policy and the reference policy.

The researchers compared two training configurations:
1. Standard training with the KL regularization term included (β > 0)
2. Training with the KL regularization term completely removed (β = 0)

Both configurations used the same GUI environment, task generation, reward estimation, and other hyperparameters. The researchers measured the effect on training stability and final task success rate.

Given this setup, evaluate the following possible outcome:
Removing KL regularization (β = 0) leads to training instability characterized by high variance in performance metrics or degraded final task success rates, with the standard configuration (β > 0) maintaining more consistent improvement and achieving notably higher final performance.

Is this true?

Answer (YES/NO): NO